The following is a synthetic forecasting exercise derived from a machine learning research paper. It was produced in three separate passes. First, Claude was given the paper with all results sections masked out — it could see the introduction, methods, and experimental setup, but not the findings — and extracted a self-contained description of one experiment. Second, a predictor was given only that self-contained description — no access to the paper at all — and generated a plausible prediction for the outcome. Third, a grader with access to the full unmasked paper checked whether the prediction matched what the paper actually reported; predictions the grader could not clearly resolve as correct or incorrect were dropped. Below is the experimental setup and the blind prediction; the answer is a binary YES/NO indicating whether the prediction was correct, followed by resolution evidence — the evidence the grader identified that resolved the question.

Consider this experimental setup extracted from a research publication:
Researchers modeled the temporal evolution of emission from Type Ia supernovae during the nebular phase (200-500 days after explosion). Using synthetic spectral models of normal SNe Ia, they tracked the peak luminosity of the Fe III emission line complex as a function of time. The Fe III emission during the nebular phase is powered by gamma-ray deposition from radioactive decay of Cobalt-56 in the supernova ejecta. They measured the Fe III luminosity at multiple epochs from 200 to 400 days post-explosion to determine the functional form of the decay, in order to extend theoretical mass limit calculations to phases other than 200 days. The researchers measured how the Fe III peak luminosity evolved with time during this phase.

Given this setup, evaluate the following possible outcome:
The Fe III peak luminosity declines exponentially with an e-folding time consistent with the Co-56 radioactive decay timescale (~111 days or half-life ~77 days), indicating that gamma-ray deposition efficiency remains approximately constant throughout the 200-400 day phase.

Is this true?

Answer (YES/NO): NO